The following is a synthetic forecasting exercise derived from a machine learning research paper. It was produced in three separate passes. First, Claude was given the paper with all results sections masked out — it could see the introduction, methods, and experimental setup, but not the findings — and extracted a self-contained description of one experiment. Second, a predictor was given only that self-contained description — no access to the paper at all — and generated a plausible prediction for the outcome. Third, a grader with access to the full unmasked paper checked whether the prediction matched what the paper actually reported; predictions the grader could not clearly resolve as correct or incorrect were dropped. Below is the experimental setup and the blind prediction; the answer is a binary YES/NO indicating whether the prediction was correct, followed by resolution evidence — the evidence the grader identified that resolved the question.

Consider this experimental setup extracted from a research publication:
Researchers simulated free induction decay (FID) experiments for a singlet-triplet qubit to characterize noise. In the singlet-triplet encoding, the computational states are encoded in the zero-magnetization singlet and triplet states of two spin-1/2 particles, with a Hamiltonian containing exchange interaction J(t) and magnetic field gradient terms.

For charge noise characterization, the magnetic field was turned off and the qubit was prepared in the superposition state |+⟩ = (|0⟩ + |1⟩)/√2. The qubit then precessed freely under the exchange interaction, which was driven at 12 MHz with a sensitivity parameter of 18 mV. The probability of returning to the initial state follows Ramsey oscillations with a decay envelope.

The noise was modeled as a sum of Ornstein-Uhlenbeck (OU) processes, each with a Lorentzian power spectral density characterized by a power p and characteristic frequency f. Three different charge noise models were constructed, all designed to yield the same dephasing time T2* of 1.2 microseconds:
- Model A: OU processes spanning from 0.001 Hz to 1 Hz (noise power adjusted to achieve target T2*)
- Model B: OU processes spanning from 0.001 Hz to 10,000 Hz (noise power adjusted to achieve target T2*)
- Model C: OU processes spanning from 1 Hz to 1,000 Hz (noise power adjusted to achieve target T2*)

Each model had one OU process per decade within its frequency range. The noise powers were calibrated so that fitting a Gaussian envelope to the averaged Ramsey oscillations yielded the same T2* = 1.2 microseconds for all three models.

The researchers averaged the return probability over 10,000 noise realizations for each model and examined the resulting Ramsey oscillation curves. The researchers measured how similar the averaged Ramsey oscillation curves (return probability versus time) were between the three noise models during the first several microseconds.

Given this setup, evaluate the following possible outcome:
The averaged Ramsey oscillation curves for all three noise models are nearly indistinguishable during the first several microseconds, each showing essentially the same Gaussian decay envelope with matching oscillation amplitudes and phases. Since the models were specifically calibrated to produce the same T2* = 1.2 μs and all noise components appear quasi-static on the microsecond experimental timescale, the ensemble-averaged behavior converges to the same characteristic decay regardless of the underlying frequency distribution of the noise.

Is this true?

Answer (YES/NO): YES